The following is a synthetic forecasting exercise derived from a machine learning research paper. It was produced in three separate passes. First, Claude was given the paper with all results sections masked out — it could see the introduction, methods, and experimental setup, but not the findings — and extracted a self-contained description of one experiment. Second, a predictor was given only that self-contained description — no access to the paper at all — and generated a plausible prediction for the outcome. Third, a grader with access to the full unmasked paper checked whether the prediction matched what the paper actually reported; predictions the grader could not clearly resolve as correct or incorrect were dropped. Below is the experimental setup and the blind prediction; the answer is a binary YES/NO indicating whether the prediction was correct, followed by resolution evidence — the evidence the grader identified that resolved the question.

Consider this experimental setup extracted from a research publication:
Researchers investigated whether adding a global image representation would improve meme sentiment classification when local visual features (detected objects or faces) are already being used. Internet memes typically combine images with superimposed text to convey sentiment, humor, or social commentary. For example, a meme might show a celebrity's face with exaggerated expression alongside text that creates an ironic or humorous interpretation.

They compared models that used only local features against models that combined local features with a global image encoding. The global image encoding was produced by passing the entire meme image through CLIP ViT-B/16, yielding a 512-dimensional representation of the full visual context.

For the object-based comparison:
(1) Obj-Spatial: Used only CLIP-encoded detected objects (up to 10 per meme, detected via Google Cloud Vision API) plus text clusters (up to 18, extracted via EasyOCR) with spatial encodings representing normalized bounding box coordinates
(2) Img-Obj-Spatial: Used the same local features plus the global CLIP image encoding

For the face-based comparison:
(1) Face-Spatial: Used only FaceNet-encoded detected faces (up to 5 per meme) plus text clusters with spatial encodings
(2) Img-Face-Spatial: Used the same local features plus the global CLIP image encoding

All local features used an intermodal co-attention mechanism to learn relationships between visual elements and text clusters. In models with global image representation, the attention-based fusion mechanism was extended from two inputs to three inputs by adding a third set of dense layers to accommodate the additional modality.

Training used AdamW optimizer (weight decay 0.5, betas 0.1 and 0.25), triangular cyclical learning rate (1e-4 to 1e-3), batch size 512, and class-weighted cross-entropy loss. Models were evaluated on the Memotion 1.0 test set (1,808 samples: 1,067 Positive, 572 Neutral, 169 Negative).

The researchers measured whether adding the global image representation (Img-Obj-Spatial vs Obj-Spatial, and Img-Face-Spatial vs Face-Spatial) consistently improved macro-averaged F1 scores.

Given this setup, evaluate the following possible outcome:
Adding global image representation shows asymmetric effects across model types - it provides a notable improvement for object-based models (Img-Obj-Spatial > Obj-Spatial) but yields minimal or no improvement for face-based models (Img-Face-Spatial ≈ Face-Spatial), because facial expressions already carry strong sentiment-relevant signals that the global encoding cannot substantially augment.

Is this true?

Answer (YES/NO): NO